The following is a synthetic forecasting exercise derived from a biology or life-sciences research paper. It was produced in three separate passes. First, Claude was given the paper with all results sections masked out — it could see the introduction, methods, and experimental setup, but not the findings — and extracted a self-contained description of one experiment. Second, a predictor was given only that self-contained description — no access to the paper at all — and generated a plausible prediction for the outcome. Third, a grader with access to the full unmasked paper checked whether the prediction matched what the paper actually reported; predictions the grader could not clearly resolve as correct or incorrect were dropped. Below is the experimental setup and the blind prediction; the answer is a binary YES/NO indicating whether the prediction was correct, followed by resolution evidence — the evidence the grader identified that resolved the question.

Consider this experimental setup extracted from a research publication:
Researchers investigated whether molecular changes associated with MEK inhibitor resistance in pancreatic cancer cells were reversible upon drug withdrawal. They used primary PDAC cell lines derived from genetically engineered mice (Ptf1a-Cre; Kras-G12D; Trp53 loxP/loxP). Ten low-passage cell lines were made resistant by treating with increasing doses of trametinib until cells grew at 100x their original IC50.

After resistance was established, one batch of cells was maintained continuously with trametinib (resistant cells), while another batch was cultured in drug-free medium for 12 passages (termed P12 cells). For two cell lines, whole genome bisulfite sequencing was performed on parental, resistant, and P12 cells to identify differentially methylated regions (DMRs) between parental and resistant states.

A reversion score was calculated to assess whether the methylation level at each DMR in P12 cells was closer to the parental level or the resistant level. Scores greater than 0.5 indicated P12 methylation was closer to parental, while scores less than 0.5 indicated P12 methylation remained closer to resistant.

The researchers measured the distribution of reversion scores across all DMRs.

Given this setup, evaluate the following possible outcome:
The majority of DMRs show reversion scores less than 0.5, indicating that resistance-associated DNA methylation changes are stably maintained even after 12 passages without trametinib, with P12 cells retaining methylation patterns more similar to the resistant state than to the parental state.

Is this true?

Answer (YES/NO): YES